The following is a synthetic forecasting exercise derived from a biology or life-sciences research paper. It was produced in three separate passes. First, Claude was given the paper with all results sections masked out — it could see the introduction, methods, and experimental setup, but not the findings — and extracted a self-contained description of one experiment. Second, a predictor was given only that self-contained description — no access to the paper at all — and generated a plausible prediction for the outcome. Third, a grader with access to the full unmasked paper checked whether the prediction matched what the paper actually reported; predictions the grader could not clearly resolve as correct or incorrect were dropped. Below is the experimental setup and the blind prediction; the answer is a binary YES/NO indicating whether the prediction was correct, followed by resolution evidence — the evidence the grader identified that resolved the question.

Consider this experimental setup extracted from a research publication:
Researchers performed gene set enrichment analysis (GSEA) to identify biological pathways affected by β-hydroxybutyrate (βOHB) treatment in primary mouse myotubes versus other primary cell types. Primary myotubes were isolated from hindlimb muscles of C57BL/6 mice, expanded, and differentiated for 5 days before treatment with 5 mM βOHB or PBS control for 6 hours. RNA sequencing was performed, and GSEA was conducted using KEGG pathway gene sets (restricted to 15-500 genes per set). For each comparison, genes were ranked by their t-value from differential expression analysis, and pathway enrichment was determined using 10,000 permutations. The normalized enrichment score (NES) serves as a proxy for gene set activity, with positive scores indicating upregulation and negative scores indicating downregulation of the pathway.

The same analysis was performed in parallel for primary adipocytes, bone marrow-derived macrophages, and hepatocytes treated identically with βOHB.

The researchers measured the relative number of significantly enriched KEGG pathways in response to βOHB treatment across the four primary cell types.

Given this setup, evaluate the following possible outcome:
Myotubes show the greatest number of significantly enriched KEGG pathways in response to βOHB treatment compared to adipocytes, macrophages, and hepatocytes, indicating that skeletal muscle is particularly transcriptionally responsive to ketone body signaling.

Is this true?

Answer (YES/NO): YES